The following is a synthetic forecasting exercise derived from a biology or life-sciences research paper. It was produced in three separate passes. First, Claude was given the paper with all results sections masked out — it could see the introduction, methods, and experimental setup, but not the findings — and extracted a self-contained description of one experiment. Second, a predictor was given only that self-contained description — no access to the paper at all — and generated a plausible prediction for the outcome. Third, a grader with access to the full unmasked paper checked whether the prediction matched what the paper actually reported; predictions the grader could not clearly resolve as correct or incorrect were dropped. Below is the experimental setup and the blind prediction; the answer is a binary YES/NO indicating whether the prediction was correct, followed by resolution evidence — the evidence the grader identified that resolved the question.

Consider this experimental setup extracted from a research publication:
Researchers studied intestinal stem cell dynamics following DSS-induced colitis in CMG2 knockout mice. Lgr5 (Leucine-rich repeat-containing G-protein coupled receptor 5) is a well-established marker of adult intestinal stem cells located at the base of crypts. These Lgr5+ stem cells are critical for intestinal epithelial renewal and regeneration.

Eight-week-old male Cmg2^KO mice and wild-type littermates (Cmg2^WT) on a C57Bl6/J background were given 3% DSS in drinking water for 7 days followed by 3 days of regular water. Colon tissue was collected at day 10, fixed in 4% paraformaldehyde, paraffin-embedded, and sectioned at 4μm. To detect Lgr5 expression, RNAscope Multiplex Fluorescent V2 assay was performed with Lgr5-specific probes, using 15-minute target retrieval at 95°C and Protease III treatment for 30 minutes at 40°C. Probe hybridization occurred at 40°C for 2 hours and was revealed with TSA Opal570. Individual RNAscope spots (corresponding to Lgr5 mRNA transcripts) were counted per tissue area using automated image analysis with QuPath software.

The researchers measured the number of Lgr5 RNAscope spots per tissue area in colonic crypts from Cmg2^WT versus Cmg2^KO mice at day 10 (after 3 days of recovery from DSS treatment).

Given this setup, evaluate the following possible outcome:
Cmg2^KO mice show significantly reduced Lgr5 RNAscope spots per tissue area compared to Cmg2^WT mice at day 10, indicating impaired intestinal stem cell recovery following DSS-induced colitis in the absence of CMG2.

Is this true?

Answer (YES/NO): YES